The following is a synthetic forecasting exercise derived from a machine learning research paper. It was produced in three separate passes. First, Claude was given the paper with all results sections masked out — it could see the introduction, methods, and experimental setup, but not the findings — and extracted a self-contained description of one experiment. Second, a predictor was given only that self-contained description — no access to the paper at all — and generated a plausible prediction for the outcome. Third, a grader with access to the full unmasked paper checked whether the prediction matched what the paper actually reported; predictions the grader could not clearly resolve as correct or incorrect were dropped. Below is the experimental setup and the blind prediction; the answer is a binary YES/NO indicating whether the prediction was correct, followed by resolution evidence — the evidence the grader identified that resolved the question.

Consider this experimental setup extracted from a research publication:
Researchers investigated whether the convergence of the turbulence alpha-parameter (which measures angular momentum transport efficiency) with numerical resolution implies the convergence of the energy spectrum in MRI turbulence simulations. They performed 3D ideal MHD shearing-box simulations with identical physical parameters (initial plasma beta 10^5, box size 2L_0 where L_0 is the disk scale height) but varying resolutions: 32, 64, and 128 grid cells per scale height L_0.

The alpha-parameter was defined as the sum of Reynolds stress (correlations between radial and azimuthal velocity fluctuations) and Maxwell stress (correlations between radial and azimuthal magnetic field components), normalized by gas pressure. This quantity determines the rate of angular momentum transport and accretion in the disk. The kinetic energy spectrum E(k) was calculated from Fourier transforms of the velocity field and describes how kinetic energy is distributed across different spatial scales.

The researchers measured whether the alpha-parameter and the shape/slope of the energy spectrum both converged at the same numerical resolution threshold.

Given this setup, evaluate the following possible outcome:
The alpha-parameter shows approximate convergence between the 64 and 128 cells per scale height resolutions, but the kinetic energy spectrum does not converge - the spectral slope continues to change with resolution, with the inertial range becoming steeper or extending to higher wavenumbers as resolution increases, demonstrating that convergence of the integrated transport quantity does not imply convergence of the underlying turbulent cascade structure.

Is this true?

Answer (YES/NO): NO